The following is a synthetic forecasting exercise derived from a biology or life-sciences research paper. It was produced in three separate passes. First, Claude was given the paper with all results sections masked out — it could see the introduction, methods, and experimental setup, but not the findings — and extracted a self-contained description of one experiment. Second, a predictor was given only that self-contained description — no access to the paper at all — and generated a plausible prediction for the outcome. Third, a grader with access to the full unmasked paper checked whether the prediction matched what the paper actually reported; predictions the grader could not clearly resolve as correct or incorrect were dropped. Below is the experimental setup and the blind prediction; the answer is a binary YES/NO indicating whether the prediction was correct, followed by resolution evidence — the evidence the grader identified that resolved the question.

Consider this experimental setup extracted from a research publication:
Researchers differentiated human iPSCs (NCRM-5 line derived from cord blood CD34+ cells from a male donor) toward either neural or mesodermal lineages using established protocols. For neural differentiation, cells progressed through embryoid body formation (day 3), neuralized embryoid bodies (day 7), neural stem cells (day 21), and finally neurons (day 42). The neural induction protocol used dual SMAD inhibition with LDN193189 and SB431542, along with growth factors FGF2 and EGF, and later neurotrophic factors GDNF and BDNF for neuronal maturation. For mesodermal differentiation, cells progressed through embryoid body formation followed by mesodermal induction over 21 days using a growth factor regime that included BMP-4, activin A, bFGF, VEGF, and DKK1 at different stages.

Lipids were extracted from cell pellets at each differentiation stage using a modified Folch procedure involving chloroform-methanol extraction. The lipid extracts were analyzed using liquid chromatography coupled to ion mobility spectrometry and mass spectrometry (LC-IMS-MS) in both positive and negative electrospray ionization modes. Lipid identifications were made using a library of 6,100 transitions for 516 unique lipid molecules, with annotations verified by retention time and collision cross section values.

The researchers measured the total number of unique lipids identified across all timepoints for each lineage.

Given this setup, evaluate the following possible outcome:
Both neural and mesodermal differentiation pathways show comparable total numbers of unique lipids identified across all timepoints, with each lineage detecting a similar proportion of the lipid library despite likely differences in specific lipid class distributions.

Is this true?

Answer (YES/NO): NO